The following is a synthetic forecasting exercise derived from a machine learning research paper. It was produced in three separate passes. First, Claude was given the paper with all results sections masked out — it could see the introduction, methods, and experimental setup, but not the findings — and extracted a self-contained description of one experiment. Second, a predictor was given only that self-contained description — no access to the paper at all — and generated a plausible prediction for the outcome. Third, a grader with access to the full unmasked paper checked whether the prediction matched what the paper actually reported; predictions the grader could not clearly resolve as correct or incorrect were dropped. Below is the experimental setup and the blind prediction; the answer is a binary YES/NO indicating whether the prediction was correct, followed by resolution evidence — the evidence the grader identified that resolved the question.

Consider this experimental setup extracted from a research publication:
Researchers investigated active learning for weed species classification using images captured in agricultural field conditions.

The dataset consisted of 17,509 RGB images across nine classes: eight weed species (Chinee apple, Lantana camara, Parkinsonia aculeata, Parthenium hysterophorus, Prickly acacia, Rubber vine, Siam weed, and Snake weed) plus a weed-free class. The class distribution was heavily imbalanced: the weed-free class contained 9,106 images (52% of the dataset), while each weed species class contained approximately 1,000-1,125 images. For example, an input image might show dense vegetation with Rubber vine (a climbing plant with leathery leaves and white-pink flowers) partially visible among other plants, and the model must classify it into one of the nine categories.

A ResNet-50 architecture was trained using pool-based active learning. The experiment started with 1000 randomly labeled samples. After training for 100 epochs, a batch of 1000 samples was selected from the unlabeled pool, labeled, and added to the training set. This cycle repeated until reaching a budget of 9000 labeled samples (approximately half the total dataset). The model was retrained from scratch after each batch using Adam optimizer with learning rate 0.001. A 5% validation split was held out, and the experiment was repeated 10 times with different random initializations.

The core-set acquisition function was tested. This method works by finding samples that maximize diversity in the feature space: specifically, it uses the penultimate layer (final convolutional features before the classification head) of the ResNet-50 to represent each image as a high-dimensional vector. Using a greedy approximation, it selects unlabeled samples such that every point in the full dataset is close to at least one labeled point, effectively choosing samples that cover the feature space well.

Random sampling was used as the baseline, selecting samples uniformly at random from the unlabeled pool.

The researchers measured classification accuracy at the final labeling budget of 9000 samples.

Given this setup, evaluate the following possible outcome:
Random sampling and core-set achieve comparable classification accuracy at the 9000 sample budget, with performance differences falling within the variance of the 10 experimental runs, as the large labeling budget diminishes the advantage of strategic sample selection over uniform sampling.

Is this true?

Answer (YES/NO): NO